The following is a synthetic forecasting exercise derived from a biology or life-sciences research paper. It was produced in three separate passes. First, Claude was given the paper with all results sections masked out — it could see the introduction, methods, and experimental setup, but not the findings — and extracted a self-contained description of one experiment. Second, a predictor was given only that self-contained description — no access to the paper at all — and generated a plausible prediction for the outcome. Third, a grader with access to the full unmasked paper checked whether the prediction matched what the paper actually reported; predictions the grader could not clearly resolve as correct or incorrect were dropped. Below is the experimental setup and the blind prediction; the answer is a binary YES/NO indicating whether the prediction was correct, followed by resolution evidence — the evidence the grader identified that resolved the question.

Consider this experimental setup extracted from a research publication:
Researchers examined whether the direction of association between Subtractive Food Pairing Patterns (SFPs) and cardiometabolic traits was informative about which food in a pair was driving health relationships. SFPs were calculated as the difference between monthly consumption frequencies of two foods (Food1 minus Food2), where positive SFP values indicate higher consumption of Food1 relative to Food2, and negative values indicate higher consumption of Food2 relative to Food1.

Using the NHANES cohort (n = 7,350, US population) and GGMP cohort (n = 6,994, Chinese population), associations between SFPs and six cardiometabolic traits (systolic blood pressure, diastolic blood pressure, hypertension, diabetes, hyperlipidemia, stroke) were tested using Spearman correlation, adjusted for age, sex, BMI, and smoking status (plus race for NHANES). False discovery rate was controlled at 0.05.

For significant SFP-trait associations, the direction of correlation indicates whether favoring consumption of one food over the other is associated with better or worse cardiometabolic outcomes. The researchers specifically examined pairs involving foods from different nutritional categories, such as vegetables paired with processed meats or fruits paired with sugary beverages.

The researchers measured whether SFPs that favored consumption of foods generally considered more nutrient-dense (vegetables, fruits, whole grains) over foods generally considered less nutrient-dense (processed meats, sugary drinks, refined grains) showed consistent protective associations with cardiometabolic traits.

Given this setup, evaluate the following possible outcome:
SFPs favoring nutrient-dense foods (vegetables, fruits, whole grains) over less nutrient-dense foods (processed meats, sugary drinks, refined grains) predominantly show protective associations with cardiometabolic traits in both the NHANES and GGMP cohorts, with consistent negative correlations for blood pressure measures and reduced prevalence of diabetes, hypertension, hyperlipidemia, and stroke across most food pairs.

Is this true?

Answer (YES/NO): NO